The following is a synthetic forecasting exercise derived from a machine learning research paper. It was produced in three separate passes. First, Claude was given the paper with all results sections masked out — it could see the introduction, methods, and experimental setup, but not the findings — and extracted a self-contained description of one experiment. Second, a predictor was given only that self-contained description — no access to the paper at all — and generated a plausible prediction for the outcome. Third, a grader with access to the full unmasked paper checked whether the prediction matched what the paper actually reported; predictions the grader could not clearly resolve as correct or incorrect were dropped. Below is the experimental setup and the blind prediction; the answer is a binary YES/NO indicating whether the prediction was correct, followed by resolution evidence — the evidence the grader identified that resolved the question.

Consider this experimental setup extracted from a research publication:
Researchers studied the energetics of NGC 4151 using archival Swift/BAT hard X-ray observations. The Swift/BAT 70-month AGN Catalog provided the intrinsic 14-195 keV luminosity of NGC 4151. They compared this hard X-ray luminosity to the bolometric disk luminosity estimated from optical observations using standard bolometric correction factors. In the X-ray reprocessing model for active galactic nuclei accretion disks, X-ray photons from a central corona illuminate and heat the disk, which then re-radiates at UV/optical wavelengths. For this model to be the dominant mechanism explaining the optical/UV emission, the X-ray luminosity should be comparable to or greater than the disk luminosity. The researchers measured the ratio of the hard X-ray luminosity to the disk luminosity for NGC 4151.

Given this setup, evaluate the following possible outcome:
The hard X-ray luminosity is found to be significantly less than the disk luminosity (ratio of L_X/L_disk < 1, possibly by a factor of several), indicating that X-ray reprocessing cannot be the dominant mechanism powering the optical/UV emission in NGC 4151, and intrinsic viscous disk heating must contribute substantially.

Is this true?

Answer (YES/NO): YES